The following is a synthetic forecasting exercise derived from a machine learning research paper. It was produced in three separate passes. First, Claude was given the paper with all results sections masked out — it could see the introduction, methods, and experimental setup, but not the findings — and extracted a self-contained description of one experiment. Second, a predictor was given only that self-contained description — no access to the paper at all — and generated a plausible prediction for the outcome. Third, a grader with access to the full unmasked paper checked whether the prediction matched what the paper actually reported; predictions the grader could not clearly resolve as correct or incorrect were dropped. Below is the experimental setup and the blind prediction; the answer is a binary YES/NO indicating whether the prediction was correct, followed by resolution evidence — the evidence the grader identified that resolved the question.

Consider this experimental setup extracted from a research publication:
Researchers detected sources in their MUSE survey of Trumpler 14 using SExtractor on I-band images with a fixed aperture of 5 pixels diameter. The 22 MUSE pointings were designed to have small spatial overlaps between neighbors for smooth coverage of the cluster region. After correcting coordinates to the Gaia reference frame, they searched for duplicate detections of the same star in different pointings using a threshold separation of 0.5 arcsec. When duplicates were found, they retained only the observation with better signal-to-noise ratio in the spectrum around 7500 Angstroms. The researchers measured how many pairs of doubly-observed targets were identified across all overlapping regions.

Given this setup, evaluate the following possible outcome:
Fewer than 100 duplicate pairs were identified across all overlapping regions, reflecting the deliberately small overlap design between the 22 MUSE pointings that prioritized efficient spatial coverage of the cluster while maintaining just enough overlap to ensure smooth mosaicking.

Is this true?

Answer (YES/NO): YES